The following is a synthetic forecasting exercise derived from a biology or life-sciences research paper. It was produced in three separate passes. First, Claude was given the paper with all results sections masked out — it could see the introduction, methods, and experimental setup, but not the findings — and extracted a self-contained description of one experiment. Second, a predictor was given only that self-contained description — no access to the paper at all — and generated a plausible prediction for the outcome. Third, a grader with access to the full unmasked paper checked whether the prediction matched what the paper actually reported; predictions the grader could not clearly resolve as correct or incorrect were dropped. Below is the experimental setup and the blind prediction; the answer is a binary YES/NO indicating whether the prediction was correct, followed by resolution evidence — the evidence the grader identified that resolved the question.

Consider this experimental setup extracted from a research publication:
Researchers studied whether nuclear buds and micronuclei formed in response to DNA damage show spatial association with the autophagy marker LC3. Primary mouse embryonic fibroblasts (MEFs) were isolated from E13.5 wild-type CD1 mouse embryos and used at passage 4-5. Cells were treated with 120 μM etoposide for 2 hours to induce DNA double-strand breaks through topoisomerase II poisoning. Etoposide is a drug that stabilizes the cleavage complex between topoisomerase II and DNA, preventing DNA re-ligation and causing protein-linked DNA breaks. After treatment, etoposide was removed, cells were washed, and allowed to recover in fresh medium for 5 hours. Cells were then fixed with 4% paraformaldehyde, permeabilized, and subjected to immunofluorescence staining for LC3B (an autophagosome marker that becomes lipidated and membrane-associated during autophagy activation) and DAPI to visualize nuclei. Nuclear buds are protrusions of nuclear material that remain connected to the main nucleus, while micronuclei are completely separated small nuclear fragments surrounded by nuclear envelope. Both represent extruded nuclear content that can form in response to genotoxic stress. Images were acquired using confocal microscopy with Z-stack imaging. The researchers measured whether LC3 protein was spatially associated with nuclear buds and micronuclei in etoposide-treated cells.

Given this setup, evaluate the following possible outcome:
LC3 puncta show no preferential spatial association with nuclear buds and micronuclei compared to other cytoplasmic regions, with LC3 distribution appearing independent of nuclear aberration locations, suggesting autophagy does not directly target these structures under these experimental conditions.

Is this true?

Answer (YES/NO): NO